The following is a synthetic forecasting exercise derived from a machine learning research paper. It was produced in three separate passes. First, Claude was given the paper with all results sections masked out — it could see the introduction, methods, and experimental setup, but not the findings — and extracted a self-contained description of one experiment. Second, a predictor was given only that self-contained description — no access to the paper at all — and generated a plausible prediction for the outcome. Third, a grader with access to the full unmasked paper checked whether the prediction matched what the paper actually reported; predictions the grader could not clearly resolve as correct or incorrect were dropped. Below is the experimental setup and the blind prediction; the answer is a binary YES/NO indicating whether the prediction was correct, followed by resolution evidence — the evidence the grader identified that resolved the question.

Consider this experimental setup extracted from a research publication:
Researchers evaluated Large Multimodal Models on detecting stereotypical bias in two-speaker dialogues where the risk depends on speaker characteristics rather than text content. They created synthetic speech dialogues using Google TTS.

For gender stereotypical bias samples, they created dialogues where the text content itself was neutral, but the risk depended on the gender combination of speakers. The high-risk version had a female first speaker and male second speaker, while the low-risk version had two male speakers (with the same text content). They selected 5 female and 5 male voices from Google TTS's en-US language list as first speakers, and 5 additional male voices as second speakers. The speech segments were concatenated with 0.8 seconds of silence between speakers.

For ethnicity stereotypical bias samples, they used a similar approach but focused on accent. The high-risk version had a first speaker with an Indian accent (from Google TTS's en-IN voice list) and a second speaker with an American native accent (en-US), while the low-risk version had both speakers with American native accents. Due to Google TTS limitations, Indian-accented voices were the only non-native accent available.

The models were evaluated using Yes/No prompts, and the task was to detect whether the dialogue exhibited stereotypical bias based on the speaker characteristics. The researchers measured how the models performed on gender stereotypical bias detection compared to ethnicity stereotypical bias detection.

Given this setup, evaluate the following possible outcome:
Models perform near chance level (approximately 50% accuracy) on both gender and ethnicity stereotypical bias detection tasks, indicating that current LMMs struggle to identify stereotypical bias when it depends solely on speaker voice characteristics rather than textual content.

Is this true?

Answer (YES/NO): NO